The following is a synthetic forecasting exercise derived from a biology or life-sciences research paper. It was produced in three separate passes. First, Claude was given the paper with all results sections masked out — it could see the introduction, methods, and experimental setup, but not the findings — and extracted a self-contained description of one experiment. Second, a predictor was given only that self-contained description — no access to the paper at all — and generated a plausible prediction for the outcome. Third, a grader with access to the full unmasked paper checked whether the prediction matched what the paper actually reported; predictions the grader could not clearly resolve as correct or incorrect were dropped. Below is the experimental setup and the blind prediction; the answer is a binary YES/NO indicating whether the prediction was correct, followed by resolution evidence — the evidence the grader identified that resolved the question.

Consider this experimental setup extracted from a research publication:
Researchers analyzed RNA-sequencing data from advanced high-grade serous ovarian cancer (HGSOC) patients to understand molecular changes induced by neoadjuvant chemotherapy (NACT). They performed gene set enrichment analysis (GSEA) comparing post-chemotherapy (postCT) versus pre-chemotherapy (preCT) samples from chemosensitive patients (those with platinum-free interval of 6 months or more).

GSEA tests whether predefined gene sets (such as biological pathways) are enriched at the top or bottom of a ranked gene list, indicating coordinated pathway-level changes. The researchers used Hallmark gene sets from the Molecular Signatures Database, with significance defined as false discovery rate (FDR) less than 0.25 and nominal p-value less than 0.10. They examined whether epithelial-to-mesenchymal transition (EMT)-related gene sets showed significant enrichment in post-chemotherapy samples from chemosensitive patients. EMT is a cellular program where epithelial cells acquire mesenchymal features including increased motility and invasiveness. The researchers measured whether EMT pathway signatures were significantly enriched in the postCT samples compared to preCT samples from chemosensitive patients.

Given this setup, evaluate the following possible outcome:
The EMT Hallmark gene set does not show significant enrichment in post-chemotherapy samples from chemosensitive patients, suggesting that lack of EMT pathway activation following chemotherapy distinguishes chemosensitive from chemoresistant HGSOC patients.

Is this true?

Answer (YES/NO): YES